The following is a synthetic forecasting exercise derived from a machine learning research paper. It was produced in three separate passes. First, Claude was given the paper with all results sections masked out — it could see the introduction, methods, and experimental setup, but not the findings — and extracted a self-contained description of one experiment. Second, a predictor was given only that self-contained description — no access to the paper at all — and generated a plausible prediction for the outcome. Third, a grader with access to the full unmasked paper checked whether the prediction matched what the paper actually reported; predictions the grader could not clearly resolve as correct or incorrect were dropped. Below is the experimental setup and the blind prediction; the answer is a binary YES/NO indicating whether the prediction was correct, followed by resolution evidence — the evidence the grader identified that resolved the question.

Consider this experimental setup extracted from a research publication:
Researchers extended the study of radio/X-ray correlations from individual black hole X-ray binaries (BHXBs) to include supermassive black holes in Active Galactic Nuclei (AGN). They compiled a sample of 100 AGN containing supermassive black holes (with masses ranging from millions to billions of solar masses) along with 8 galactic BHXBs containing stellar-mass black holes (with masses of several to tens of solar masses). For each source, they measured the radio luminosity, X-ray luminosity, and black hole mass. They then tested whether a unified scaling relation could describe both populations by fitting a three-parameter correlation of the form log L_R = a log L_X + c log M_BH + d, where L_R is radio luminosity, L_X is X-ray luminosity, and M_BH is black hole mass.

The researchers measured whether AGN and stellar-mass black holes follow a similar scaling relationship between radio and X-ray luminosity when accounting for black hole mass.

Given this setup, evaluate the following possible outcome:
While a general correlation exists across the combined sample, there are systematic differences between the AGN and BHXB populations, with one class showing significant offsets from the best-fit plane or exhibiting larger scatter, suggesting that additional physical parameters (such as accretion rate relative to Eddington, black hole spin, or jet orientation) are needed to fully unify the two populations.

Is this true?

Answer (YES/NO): NO